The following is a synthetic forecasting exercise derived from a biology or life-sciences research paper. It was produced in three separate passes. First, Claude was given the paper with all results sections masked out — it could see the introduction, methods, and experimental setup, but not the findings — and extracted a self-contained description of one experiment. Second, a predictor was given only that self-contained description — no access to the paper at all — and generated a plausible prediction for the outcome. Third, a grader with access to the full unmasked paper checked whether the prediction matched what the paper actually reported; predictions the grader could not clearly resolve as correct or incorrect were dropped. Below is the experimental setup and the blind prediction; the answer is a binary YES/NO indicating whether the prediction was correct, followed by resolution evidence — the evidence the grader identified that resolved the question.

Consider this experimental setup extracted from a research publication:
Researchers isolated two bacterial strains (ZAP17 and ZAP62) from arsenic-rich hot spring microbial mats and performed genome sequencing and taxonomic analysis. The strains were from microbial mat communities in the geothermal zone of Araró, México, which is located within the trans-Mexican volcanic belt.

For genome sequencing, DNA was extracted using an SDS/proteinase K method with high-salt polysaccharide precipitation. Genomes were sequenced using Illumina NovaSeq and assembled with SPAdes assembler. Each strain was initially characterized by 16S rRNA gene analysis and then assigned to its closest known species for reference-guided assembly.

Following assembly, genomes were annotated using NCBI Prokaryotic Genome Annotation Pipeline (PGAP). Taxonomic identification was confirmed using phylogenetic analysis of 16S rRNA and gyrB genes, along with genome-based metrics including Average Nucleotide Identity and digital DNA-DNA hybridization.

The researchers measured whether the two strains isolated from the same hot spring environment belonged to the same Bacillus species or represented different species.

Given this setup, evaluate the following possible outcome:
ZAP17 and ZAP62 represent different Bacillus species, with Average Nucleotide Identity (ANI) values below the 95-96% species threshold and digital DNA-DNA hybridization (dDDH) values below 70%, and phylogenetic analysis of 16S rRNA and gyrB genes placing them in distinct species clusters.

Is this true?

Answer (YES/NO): NO